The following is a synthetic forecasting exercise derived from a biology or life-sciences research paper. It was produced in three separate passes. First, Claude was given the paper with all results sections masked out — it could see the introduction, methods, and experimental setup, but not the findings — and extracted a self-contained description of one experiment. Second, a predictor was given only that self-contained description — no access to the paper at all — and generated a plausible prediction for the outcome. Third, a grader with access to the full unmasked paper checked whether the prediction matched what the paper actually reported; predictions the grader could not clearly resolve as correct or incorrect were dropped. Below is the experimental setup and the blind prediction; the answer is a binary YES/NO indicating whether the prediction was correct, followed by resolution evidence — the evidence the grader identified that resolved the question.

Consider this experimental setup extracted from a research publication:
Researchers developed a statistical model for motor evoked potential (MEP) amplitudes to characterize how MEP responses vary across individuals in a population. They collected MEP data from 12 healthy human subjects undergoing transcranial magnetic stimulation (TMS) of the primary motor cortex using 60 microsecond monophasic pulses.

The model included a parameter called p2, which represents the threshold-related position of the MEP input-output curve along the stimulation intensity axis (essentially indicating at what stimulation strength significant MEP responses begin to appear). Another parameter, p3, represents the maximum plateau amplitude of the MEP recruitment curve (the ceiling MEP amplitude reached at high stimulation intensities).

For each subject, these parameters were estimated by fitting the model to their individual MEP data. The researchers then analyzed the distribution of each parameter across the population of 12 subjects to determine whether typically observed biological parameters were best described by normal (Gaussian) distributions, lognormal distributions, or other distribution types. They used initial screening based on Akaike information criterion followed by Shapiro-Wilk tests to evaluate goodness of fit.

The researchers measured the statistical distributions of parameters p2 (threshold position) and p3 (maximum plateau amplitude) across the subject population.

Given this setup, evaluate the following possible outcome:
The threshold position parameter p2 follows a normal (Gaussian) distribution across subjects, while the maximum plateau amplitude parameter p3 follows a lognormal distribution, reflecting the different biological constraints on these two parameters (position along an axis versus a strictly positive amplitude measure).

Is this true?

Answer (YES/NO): YES